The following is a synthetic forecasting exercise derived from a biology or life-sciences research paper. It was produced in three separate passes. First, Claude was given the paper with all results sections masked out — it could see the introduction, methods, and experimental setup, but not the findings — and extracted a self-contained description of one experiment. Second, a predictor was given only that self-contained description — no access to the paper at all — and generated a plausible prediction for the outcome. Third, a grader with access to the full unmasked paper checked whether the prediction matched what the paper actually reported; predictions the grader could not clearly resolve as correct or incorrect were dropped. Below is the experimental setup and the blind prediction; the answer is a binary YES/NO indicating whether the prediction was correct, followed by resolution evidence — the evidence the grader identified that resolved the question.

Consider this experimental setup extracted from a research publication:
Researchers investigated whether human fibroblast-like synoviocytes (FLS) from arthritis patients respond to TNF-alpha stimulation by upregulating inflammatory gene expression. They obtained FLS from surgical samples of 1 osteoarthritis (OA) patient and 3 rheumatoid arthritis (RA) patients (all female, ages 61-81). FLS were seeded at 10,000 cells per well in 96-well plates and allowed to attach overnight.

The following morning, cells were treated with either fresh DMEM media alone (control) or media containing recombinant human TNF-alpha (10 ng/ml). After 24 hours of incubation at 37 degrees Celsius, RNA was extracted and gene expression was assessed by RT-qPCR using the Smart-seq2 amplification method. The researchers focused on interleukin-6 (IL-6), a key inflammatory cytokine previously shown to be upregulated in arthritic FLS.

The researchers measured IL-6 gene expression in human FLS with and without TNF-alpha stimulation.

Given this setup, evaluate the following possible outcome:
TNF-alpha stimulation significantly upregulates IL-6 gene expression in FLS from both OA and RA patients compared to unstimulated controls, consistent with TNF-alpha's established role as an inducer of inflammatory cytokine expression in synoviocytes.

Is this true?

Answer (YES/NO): YES